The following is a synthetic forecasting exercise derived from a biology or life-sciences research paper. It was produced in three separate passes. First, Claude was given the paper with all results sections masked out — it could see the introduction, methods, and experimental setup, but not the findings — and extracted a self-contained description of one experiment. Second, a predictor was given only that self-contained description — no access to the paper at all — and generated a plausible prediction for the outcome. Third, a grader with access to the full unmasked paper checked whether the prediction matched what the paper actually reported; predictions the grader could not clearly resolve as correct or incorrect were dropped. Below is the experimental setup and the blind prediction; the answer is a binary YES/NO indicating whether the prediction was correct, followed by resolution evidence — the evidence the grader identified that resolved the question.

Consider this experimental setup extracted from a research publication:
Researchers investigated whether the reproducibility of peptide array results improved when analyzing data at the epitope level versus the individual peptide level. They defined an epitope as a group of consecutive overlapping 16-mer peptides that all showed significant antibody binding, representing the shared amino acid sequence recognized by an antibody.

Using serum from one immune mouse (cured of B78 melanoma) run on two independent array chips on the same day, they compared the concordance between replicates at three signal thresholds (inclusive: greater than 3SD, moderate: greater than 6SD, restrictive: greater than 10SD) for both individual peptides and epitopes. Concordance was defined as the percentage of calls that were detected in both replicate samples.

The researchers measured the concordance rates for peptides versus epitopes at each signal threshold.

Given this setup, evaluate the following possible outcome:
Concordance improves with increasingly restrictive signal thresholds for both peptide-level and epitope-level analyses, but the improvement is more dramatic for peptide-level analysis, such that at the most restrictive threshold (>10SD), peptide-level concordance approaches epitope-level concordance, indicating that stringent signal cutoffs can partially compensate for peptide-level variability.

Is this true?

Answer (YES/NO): NO